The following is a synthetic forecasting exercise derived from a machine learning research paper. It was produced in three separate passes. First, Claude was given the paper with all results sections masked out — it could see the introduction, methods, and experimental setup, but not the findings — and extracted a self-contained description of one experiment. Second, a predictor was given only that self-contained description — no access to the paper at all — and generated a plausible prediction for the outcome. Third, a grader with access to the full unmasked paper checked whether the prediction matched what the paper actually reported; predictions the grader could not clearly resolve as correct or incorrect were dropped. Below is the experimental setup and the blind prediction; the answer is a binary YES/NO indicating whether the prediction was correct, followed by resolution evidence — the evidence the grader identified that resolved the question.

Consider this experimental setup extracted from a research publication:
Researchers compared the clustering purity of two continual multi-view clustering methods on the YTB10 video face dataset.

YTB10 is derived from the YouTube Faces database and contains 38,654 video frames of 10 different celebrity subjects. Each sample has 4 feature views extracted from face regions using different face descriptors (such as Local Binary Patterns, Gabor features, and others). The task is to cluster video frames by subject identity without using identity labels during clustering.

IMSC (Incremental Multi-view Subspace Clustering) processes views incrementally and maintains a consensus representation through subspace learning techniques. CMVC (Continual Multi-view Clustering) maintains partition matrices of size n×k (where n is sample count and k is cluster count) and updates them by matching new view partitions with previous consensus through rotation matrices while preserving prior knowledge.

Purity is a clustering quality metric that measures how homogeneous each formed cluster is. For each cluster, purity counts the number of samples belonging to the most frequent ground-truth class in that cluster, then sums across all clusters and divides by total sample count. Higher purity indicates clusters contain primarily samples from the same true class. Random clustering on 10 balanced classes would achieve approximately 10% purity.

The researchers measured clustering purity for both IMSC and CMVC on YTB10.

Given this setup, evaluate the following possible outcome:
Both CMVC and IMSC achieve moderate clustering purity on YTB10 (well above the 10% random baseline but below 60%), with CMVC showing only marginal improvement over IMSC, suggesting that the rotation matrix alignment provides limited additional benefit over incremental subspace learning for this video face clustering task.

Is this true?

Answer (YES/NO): NO